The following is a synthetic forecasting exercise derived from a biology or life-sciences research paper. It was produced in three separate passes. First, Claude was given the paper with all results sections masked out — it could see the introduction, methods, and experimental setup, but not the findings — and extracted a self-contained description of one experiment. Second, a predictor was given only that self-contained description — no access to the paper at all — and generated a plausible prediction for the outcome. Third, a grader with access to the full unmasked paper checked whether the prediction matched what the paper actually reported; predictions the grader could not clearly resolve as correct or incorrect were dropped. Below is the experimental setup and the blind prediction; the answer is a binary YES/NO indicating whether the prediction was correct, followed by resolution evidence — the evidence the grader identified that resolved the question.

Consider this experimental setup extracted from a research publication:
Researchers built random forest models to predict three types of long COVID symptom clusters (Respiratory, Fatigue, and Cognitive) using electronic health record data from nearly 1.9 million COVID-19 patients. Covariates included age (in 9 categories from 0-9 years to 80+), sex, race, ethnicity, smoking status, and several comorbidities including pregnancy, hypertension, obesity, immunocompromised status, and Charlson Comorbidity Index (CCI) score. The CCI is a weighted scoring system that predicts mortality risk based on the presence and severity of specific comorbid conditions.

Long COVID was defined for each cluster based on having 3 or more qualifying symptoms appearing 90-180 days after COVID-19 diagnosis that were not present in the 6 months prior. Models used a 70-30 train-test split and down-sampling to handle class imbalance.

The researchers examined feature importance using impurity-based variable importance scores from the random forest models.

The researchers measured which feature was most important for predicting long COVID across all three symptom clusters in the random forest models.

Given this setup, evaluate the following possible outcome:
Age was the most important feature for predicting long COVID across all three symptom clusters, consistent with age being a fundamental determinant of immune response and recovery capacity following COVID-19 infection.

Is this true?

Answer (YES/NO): NO